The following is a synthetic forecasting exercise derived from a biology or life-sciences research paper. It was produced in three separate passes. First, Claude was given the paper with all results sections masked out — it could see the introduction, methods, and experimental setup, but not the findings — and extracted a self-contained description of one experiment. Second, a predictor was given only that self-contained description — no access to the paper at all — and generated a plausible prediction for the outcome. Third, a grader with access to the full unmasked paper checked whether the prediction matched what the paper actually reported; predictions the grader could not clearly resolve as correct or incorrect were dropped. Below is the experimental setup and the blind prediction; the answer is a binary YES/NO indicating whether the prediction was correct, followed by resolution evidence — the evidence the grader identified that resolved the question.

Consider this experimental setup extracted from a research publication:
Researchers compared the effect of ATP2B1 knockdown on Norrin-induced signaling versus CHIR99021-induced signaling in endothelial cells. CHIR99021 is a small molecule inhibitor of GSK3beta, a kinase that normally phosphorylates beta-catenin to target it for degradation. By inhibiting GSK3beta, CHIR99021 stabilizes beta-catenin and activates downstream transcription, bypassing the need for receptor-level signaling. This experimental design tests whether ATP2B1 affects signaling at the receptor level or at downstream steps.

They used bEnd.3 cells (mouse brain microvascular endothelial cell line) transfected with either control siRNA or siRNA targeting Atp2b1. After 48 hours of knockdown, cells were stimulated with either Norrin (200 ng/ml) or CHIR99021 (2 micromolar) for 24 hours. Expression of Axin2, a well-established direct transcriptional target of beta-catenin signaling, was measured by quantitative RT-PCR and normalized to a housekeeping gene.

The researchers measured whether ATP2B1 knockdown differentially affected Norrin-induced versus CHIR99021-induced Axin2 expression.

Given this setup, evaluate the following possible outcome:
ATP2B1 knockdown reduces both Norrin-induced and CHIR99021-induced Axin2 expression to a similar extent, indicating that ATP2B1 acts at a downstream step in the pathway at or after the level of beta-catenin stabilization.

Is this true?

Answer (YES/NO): NO